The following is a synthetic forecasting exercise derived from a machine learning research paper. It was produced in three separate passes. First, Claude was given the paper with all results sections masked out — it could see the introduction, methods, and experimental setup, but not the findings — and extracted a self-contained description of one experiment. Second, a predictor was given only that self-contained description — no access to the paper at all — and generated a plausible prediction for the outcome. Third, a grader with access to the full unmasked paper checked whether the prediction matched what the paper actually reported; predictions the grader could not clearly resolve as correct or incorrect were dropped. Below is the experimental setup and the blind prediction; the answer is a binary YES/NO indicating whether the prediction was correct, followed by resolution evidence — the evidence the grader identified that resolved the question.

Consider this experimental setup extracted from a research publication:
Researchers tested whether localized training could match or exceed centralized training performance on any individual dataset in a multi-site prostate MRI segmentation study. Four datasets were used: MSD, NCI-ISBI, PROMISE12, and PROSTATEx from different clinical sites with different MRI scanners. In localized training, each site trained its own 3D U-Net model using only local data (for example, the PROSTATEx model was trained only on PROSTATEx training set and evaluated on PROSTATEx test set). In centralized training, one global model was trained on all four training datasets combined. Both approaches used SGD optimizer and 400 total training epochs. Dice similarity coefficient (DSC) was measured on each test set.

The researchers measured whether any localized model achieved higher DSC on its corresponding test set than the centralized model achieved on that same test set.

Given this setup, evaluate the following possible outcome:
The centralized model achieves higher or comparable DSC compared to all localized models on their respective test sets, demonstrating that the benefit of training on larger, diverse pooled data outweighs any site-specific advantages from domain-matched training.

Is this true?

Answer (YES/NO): NO